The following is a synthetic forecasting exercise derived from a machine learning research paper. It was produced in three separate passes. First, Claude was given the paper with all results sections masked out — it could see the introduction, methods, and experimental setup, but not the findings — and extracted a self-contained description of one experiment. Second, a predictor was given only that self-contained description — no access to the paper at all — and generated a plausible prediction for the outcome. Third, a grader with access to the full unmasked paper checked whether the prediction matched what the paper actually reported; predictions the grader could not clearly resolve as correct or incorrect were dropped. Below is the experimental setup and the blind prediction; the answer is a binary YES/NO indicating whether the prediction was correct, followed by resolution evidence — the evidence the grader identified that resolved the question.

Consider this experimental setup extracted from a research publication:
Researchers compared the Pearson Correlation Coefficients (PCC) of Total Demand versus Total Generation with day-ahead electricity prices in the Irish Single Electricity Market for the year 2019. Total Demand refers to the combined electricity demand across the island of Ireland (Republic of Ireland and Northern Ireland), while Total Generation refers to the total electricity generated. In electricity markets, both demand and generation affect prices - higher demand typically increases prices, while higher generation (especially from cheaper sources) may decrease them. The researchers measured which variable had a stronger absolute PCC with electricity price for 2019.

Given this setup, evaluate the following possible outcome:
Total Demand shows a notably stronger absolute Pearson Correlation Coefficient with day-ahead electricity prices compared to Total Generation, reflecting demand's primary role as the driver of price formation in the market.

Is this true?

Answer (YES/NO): YES